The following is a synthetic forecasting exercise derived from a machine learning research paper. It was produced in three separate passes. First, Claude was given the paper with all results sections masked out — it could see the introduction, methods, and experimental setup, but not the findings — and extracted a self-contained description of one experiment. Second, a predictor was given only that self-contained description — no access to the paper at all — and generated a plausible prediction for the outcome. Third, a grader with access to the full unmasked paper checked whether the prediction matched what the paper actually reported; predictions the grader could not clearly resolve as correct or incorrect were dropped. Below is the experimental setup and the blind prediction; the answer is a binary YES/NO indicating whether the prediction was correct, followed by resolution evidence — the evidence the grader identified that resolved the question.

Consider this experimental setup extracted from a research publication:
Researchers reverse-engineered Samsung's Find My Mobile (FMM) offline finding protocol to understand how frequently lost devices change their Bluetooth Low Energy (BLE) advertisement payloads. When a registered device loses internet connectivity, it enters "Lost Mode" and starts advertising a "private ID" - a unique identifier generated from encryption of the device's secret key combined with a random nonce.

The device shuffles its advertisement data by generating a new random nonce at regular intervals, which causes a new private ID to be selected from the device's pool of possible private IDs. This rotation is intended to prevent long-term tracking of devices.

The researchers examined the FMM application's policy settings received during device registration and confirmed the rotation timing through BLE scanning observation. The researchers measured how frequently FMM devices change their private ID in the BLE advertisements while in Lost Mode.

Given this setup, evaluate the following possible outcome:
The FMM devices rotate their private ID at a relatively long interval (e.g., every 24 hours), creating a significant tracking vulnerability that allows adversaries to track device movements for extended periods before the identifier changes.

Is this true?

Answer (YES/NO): NO